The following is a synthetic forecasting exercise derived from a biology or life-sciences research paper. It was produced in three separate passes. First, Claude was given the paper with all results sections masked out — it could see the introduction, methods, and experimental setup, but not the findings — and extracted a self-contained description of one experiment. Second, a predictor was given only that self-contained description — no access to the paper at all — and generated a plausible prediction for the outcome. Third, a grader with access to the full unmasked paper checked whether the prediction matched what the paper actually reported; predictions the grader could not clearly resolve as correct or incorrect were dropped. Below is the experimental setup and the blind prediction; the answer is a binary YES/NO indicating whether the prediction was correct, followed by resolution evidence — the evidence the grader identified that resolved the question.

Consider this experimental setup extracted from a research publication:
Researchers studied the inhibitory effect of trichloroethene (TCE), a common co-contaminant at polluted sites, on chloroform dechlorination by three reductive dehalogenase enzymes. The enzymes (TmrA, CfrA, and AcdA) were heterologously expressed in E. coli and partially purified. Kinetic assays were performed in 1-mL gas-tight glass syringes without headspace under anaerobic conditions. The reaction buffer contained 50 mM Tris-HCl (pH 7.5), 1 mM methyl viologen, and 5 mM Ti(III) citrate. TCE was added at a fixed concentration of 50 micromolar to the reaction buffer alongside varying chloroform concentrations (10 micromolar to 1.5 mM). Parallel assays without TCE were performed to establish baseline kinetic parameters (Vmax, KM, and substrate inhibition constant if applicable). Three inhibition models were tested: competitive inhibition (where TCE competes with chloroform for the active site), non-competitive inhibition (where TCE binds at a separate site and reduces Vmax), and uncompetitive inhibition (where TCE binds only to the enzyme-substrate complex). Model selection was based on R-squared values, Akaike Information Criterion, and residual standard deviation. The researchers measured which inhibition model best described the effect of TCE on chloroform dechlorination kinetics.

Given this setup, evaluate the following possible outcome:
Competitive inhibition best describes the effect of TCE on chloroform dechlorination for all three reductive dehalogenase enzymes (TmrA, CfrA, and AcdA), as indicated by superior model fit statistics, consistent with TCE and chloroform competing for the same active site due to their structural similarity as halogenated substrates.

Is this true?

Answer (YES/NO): NO